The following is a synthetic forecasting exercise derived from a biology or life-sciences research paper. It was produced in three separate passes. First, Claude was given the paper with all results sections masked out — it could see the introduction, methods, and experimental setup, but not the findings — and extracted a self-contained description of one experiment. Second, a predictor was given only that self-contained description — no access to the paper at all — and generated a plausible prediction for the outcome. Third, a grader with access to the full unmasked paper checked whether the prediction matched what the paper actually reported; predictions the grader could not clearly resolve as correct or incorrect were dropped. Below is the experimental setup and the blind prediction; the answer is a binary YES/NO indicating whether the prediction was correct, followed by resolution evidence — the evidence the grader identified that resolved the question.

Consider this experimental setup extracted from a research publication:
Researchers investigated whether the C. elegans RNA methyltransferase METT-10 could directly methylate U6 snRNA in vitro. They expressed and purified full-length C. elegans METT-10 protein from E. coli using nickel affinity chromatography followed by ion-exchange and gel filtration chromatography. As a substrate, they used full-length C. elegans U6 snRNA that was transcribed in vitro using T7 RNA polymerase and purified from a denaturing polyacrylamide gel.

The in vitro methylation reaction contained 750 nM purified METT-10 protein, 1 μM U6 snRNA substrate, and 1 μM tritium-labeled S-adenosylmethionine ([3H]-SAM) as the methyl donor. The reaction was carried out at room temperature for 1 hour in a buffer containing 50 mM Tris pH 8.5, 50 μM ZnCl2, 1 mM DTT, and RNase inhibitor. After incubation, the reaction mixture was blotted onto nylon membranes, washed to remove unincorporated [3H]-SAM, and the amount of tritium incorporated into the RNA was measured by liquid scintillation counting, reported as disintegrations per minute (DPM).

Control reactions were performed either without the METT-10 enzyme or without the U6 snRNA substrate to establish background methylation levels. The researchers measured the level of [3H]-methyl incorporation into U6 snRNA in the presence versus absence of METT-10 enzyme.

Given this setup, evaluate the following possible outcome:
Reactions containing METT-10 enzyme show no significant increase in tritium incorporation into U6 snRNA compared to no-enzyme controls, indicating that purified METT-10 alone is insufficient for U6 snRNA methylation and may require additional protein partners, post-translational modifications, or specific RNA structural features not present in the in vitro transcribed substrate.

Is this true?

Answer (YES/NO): NO